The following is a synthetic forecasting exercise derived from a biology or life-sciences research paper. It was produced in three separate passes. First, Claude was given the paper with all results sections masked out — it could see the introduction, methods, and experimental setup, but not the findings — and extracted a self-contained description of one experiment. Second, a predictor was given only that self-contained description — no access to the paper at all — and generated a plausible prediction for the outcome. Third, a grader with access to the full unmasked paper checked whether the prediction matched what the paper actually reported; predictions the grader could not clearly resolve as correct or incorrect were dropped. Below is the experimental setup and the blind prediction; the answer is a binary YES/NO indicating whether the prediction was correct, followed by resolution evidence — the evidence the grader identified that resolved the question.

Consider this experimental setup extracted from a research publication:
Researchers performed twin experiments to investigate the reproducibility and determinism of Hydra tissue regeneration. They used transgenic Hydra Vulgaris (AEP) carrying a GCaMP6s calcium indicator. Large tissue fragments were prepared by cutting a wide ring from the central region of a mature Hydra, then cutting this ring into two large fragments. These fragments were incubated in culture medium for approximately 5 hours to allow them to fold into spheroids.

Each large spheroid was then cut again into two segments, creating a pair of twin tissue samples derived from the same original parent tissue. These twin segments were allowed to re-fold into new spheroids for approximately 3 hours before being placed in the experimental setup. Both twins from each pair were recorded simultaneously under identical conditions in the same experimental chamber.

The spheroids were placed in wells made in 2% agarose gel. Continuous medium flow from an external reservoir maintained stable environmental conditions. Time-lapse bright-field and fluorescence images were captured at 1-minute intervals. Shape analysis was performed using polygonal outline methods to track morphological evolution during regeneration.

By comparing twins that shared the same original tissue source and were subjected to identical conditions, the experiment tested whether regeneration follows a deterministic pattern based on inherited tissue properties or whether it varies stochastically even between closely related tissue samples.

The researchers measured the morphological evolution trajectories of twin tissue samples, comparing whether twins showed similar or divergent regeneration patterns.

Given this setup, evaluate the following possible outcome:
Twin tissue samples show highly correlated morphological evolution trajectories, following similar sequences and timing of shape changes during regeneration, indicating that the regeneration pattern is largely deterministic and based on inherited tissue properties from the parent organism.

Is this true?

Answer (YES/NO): YES